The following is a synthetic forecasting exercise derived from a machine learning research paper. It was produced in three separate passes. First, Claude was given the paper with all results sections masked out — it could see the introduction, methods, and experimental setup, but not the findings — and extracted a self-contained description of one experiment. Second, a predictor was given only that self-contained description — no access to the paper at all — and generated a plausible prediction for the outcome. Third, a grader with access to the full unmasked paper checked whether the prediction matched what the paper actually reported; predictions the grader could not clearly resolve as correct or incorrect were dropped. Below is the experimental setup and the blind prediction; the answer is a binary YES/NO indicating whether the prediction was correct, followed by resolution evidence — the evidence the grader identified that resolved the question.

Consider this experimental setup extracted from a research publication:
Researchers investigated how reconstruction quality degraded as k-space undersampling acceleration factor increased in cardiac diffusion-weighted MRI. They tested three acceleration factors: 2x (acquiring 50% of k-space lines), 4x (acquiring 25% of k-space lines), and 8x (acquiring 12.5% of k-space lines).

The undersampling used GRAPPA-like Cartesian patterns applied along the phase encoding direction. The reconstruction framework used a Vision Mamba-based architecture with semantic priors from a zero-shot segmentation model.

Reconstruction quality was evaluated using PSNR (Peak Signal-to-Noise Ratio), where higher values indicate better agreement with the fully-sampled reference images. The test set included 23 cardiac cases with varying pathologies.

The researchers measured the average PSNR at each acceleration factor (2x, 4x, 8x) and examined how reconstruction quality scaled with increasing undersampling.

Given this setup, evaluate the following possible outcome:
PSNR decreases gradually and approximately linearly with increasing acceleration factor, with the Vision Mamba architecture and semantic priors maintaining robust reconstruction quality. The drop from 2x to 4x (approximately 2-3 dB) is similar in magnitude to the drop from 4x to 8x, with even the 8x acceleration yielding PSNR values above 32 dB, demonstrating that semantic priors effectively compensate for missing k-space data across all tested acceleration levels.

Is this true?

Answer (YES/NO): NO